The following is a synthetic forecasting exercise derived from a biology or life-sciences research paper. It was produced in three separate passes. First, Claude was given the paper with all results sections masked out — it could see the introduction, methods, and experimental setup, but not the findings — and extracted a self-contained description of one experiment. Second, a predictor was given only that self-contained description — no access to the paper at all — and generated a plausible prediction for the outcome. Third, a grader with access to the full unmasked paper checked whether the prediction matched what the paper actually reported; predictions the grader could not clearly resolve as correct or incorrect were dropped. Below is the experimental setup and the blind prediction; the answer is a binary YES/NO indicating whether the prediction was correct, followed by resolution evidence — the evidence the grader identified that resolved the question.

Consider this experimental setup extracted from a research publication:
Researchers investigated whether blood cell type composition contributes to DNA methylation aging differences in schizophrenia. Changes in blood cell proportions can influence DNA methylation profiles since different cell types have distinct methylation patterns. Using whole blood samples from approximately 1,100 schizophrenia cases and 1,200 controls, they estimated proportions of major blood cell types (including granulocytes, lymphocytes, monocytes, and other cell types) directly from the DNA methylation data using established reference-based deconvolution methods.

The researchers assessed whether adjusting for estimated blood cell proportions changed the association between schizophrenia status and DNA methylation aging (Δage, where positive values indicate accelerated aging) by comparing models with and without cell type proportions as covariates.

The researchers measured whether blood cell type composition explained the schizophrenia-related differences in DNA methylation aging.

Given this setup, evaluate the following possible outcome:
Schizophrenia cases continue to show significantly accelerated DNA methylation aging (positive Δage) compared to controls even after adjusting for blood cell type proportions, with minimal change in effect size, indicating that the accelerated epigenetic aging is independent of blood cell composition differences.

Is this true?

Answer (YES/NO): NO